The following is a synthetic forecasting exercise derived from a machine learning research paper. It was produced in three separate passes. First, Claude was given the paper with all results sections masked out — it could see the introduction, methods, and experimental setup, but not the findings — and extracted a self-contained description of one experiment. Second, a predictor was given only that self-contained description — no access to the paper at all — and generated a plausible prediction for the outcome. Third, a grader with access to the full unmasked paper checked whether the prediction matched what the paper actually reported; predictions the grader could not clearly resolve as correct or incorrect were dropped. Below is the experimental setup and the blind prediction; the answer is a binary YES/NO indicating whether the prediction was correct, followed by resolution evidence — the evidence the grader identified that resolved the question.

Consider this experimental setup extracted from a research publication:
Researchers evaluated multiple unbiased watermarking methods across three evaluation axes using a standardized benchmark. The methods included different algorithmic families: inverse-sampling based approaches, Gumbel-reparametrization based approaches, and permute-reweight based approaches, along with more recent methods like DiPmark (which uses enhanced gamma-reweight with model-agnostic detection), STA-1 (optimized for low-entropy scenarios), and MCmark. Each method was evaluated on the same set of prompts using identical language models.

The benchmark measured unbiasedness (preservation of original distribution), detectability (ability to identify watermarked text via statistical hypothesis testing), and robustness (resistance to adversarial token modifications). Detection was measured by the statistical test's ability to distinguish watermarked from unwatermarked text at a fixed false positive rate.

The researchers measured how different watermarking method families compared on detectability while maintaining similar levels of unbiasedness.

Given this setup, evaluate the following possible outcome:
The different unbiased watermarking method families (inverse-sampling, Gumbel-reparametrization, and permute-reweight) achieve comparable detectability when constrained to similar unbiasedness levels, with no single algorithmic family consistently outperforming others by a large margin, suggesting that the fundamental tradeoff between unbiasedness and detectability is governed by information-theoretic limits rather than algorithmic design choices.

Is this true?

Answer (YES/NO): NO